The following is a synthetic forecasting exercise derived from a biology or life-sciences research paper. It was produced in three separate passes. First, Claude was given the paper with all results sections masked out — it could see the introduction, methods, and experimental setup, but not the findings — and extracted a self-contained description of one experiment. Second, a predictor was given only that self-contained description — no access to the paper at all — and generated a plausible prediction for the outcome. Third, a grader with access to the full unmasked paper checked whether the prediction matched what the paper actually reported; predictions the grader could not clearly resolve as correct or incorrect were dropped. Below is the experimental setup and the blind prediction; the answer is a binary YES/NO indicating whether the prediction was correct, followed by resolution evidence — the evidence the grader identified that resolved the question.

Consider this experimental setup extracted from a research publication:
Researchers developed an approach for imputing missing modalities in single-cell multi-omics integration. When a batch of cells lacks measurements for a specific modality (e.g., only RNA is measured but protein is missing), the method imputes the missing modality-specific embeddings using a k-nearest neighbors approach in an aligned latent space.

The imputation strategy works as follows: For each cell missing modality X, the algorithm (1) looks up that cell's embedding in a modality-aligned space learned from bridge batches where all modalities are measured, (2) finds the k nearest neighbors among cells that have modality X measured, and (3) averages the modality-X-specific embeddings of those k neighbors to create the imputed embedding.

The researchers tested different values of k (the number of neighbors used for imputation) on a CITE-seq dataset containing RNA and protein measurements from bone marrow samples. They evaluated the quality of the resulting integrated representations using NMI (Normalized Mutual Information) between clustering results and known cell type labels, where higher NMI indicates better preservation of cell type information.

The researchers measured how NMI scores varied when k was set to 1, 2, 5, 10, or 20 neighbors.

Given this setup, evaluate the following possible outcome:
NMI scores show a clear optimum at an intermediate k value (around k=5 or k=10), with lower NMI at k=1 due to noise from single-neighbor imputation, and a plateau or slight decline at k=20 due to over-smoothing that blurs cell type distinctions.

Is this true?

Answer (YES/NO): NO